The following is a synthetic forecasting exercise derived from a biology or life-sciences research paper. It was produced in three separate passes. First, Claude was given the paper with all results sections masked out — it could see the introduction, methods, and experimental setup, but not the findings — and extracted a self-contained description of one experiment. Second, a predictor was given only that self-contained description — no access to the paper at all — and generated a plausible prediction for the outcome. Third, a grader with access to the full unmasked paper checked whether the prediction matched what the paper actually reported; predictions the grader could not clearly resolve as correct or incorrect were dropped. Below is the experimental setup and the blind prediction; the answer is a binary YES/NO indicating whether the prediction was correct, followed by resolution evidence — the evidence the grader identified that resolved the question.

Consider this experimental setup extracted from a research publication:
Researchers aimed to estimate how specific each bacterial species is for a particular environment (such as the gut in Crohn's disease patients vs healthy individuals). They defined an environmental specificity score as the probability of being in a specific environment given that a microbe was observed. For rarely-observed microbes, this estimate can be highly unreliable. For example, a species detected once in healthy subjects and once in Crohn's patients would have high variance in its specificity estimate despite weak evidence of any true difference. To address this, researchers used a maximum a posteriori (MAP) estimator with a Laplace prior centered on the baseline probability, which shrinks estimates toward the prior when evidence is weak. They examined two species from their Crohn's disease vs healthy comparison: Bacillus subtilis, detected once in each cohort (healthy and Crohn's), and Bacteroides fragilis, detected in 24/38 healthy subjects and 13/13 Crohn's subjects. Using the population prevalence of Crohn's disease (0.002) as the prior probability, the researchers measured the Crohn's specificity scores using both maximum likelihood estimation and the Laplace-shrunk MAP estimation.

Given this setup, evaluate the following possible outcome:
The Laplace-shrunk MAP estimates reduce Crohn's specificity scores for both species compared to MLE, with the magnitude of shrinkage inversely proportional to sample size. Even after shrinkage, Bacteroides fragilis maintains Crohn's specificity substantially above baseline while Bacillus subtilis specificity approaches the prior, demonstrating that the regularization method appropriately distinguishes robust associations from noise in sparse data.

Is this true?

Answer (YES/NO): YES